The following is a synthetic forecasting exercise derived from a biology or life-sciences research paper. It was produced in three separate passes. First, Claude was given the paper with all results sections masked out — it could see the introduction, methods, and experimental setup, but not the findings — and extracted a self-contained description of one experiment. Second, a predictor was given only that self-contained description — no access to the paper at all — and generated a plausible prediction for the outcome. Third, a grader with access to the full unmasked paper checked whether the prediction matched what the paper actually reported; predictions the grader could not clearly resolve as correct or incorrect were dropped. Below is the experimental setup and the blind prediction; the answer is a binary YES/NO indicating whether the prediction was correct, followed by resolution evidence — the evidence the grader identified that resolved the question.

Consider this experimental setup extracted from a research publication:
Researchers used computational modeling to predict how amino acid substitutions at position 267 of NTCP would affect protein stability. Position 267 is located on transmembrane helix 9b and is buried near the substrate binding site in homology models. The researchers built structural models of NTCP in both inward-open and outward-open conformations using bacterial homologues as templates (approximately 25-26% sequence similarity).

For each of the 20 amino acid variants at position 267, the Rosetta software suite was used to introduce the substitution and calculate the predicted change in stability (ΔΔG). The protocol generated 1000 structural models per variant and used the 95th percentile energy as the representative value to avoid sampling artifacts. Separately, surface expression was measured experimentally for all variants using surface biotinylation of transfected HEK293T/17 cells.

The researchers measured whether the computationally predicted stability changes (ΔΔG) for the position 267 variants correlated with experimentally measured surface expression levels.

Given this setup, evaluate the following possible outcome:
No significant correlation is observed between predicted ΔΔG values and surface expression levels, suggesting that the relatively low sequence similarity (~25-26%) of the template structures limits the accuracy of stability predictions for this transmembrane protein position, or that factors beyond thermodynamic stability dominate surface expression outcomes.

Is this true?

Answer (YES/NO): YES